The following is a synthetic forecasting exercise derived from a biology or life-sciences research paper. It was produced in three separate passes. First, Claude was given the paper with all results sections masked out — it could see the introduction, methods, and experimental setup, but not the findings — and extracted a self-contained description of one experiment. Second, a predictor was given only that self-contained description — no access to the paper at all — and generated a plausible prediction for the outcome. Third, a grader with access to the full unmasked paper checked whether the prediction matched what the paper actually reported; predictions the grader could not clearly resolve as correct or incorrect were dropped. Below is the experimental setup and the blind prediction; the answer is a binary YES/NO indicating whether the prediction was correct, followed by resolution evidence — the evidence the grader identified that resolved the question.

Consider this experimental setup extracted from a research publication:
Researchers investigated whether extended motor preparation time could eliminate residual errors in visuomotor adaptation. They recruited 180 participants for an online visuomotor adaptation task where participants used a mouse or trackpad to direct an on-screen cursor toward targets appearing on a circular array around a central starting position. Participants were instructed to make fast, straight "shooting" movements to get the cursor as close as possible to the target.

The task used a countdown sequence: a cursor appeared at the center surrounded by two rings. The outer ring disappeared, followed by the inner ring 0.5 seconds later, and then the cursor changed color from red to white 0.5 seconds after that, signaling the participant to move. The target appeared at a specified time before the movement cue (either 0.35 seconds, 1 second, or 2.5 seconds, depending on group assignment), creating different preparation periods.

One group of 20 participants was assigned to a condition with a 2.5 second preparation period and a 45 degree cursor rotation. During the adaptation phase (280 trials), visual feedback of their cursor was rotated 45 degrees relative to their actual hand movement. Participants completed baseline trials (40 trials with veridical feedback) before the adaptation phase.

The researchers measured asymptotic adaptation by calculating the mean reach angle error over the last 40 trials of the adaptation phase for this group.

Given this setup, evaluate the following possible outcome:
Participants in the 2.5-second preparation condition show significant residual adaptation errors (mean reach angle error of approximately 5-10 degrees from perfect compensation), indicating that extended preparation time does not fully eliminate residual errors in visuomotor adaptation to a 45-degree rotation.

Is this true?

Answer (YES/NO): YES